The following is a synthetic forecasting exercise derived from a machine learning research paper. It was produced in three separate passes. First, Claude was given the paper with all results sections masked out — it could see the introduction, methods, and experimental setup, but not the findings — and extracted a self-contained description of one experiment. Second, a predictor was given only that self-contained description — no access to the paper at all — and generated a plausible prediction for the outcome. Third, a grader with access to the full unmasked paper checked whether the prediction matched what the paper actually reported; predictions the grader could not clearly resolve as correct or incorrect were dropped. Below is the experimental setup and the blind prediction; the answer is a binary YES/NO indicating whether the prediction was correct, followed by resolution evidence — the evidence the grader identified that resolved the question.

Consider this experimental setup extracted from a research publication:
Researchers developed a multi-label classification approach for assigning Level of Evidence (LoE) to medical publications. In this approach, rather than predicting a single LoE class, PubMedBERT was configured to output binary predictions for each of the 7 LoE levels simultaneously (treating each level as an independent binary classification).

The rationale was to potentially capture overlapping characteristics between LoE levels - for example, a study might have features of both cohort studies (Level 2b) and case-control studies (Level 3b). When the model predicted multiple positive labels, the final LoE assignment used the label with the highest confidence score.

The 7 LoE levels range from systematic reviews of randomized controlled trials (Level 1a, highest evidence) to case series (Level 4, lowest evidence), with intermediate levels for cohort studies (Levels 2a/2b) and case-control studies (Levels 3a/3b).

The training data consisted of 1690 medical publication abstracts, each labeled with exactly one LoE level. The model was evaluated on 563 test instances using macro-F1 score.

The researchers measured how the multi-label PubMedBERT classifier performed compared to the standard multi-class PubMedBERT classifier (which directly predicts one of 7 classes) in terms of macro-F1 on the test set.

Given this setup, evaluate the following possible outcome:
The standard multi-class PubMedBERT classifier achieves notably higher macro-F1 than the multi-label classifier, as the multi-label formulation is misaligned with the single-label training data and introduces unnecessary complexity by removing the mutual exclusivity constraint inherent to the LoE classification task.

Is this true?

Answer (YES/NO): NO